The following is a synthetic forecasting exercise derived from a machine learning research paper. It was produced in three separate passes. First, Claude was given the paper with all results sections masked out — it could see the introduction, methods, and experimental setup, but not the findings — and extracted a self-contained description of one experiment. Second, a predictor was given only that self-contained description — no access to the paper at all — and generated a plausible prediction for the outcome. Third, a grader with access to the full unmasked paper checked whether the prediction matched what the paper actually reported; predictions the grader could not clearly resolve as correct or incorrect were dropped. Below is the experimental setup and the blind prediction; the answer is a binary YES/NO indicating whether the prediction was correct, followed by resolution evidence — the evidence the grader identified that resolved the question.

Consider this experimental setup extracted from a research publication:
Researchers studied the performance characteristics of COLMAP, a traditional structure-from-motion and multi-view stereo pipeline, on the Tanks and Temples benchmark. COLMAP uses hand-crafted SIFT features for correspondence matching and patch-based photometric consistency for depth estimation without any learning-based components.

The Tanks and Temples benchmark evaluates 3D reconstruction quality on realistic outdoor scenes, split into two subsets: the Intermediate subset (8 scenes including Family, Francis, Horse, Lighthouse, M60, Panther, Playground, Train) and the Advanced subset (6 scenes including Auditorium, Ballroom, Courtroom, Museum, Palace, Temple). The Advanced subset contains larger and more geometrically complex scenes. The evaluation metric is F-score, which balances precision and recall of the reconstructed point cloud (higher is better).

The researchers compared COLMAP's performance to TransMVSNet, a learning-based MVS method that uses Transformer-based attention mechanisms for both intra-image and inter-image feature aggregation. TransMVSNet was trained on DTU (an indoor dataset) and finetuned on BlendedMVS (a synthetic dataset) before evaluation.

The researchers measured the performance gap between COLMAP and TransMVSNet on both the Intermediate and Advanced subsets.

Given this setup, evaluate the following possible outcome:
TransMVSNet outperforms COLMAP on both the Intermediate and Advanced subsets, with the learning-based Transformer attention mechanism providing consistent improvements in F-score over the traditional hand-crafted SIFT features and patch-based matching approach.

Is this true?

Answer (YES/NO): YES